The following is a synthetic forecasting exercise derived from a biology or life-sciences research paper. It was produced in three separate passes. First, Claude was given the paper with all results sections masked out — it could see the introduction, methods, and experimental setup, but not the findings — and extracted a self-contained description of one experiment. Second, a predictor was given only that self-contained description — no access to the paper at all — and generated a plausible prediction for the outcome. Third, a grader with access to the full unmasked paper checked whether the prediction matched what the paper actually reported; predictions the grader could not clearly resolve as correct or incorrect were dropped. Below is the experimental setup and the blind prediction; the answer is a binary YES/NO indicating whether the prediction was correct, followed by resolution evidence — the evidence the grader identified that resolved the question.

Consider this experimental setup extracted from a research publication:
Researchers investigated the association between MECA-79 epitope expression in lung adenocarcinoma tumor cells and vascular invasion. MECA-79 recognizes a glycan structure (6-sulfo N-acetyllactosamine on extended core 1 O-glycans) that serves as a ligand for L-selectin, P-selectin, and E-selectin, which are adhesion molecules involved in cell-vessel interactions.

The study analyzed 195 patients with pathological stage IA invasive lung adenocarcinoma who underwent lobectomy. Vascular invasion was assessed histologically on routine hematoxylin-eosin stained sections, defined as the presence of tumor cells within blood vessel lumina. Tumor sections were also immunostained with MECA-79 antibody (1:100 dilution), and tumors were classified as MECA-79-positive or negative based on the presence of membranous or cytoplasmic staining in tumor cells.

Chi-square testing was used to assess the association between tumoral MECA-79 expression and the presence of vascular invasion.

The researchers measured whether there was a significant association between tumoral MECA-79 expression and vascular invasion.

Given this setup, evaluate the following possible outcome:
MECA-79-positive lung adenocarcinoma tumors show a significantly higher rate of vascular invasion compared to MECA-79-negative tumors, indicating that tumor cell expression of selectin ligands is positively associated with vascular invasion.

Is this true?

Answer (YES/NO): YES